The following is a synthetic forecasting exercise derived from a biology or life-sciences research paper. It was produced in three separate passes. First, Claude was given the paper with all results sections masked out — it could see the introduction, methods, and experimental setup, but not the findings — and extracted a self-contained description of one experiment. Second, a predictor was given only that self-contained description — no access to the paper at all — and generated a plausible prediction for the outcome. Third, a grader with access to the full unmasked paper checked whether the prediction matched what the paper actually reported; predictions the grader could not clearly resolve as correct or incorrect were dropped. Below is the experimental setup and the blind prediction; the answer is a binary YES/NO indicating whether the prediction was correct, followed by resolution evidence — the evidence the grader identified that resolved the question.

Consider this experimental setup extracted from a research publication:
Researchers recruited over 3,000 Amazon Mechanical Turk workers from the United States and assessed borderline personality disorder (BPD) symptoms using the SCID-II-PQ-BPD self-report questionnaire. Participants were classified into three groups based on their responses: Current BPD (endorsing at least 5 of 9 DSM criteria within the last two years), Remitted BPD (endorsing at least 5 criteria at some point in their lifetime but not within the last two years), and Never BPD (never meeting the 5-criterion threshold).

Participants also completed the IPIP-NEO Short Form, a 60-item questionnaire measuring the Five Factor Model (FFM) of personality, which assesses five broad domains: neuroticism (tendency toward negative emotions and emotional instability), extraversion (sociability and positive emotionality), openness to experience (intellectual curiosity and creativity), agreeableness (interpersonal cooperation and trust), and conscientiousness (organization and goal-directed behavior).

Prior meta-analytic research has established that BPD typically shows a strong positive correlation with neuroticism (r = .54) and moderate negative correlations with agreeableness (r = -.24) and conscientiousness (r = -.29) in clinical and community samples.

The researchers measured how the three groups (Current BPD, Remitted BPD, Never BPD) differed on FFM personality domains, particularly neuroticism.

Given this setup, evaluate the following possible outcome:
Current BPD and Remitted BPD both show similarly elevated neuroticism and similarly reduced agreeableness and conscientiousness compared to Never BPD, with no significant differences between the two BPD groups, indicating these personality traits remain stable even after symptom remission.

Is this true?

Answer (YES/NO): NO